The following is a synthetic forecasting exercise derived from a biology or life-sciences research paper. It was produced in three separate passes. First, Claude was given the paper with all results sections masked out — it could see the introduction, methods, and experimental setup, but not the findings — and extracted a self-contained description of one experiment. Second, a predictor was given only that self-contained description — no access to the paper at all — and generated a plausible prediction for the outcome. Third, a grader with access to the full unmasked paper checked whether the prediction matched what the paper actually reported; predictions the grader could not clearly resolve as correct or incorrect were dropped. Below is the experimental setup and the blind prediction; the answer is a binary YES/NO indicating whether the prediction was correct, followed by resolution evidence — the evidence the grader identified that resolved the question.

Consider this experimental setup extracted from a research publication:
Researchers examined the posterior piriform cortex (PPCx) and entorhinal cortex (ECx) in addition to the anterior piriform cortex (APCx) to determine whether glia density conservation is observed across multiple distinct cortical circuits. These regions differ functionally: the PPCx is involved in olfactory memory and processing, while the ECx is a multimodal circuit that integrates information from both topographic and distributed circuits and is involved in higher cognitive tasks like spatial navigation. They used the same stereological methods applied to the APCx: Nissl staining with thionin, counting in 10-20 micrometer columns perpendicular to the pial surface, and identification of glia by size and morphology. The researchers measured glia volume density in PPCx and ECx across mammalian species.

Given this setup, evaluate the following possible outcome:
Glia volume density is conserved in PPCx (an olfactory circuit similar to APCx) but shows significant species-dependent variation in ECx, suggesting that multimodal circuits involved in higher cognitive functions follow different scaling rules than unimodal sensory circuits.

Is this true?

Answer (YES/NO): NO